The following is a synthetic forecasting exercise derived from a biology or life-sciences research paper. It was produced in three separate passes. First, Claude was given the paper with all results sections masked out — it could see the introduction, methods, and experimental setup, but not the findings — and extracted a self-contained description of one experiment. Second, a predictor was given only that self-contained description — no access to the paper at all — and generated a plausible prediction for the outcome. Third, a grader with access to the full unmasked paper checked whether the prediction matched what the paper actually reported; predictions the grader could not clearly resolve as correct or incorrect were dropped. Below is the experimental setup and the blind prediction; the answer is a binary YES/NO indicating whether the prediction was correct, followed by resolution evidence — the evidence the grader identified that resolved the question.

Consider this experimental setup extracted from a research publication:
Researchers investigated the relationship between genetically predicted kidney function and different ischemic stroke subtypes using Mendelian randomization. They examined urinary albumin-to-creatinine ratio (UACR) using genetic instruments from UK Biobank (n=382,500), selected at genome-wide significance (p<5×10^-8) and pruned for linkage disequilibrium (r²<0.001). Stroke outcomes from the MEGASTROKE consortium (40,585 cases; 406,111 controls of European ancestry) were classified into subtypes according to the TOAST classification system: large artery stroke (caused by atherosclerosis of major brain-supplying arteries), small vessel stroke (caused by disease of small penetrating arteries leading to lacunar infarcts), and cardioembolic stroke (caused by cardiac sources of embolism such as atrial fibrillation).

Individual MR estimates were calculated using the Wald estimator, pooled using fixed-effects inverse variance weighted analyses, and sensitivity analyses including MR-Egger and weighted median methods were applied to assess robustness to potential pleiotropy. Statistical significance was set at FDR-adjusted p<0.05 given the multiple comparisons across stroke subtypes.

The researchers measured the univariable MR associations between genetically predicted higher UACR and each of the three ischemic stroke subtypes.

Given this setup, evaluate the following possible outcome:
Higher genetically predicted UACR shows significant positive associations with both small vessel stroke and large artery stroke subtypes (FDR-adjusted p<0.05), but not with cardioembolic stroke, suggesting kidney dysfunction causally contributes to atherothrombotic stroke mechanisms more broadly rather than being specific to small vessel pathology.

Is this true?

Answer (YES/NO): NO